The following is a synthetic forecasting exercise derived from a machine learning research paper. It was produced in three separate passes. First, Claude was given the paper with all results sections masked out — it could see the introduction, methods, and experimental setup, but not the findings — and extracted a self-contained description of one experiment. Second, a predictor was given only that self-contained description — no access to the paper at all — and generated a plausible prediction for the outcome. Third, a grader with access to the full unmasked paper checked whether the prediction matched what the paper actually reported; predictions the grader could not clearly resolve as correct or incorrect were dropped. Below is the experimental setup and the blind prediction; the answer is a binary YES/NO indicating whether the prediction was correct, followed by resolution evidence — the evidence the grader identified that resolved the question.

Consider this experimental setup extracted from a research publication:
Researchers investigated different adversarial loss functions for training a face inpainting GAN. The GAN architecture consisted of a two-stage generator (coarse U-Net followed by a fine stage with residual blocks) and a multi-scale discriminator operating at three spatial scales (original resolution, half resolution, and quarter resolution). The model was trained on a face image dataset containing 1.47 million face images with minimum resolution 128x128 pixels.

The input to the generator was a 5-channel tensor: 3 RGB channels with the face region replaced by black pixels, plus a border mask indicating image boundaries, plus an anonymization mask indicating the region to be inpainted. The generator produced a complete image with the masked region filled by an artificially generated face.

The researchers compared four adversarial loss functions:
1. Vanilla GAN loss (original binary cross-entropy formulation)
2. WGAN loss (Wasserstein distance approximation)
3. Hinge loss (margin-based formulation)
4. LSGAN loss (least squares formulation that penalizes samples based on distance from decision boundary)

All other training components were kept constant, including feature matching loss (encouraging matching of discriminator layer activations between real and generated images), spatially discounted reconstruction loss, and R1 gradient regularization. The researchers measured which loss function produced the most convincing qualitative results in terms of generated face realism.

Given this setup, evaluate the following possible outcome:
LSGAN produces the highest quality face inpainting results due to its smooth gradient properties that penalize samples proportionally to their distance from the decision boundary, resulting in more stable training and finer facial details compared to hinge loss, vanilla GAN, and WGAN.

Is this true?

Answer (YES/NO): YES